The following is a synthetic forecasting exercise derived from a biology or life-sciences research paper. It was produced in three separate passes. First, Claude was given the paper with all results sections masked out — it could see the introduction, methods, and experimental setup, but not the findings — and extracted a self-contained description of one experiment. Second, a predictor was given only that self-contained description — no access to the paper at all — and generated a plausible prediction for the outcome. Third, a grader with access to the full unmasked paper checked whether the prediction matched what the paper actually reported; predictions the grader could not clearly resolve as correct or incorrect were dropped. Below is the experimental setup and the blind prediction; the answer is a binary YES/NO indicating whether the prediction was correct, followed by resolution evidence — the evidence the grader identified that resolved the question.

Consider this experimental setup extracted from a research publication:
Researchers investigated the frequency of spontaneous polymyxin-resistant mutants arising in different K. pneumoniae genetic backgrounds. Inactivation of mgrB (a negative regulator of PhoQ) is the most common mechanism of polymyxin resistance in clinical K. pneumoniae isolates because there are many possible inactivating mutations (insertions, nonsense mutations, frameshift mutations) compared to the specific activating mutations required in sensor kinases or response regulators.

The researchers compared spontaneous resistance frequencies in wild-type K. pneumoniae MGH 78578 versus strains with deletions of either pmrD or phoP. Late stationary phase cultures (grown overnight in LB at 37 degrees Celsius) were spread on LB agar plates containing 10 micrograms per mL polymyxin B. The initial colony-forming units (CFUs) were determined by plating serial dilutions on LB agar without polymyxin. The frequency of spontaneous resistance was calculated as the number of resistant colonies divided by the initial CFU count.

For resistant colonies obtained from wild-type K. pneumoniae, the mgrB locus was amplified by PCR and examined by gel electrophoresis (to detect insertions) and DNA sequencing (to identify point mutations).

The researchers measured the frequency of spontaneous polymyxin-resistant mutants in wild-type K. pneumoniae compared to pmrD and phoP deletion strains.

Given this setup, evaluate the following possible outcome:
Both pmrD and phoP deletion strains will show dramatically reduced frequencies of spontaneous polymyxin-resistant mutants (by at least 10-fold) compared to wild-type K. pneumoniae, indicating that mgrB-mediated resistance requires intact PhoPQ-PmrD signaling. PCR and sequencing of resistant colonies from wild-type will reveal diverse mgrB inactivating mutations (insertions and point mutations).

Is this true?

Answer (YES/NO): NO